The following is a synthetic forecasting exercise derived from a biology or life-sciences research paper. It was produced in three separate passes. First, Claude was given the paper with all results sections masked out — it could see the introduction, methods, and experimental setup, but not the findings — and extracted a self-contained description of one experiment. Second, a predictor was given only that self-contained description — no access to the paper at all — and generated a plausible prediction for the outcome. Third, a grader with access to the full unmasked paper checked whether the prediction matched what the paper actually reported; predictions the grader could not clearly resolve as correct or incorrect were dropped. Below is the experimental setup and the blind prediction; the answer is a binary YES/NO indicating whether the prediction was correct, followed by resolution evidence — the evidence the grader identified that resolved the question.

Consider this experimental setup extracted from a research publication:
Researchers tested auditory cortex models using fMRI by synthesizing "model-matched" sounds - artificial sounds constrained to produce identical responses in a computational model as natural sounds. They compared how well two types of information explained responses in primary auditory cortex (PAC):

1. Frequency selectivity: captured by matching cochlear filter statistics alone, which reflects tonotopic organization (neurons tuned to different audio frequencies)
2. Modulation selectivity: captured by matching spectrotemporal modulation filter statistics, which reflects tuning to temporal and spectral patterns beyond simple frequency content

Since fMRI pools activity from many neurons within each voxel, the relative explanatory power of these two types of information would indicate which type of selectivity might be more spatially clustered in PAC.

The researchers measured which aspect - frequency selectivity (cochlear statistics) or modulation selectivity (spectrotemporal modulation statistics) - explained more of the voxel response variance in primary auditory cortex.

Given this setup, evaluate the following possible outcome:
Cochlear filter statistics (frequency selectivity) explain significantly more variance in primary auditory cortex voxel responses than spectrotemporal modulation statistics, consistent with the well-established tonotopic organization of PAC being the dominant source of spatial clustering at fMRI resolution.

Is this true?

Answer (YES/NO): NO